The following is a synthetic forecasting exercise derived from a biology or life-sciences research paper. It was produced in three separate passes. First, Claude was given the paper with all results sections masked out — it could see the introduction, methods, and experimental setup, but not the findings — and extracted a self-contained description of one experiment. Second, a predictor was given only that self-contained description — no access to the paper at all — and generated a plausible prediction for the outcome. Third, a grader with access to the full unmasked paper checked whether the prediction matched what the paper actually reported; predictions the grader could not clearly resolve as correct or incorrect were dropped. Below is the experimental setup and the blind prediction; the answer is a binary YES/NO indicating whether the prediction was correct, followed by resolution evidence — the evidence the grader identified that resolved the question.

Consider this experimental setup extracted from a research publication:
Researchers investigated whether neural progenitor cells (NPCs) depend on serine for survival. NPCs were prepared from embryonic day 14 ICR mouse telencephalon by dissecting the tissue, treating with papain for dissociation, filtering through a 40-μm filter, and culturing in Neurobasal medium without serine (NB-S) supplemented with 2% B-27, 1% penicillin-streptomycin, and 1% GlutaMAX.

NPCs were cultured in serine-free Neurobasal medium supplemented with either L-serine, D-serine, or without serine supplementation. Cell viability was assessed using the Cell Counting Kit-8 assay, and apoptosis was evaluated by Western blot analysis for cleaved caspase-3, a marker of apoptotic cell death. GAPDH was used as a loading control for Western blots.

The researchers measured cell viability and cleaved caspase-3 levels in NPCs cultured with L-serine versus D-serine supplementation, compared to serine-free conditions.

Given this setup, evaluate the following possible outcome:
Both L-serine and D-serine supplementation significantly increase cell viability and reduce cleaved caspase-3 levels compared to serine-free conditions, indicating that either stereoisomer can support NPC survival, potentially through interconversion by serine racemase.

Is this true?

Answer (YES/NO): NO